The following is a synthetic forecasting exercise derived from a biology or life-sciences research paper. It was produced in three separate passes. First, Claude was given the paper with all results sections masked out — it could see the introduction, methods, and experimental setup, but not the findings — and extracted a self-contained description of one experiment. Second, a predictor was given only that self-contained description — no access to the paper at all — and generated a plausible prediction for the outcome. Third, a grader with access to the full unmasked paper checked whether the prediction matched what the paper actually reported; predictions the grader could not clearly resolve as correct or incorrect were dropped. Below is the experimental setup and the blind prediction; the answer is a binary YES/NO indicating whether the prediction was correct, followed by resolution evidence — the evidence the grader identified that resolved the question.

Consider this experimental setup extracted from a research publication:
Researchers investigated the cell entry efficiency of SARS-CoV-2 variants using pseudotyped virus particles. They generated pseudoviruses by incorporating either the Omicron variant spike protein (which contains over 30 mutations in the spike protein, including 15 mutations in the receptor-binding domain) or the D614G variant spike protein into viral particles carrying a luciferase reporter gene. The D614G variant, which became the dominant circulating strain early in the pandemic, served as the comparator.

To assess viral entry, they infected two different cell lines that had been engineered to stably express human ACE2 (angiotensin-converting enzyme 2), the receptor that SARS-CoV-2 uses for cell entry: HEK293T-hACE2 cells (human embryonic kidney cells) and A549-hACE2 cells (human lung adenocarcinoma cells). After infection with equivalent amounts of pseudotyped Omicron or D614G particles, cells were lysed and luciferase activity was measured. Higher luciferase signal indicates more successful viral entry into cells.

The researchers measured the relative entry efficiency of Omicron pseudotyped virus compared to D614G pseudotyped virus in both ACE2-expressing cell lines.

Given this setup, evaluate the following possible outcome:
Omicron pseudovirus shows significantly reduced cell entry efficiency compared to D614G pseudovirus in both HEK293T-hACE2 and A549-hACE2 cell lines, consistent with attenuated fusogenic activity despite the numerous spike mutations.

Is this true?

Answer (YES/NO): YES